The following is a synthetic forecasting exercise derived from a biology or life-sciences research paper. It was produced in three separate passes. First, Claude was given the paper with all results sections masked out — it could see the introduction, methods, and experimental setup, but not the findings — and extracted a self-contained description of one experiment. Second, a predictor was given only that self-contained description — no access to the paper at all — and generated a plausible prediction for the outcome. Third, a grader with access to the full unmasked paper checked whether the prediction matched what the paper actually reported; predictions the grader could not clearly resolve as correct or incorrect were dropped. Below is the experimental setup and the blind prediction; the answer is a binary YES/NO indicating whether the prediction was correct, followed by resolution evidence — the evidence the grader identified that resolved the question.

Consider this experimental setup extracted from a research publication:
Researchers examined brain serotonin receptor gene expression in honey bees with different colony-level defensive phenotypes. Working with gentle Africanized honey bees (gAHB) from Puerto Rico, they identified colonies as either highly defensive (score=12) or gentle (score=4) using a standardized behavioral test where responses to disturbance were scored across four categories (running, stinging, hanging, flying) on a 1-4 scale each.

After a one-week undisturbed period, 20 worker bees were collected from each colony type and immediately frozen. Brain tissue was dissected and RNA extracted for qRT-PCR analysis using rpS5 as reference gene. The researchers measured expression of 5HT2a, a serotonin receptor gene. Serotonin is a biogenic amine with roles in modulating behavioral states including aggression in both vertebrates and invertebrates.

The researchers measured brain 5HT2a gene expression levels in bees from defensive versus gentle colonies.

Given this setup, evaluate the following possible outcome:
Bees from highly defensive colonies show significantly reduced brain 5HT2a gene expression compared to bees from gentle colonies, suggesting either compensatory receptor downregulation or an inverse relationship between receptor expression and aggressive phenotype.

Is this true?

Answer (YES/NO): YES